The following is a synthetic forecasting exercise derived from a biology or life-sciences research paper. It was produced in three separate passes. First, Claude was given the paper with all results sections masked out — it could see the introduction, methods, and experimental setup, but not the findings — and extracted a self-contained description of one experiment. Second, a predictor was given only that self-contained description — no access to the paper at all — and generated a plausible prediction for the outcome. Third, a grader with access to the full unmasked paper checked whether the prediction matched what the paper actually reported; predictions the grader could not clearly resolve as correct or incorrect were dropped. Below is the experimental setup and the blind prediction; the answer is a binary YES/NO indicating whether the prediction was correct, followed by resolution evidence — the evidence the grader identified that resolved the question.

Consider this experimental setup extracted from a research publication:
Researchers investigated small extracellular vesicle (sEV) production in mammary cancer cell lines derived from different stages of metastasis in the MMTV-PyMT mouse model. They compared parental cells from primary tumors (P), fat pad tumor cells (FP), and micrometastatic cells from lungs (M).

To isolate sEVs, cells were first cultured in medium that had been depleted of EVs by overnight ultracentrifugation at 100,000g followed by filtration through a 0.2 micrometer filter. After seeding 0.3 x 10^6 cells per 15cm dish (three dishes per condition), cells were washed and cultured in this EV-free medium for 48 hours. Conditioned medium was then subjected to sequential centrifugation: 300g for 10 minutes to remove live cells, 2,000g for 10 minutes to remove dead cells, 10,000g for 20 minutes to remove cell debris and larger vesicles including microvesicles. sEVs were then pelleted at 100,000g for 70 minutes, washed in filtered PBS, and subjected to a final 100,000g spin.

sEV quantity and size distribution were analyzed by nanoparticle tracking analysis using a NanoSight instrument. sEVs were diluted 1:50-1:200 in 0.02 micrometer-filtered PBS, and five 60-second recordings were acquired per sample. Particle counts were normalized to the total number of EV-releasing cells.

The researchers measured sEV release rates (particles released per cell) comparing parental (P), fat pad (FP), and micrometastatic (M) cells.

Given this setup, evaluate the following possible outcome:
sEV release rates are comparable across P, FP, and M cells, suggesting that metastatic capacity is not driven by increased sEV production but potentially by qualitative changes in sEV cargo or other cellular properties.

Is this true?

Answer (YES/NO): NO